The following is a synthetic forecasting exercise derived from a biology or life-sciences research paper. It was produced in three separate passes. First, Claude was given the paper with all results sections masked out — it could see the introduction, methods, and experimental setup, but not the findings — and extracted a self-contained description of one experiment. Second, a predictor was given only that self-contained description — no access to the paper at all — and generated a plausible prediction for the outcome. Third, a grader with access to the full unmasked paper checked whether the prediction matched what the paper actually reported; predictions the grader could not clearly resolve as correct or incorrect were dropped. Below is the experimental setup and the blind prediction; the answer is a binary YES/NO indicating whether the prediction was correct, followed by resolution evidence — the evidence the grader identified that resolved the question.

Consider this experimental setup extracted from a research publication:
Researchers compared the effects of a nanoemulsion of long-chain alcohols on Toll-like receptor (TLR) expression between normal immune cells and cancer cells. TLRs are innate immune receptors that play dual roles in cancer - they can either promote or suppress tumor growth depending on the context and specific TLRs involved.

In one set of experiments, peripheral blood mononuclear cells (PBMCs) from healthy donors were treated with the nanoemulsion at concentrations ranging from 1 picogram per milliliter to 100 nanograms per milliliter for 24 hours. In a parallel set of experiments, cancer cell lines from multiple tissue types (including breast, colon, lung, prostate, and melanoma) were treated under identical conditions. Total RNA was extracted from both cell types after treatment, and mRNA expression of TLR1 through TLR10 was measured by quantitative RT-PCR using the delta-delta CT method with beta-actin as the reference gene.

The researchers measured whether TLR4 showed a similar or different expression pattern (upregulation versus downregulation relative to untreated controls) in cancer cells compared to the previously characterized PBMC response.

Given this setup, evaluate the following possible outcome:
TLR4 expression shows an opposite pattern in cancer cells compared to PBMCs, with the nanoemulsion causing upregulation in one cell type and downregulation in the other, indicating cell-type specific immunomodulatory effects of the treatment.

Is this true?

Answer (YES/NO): NO